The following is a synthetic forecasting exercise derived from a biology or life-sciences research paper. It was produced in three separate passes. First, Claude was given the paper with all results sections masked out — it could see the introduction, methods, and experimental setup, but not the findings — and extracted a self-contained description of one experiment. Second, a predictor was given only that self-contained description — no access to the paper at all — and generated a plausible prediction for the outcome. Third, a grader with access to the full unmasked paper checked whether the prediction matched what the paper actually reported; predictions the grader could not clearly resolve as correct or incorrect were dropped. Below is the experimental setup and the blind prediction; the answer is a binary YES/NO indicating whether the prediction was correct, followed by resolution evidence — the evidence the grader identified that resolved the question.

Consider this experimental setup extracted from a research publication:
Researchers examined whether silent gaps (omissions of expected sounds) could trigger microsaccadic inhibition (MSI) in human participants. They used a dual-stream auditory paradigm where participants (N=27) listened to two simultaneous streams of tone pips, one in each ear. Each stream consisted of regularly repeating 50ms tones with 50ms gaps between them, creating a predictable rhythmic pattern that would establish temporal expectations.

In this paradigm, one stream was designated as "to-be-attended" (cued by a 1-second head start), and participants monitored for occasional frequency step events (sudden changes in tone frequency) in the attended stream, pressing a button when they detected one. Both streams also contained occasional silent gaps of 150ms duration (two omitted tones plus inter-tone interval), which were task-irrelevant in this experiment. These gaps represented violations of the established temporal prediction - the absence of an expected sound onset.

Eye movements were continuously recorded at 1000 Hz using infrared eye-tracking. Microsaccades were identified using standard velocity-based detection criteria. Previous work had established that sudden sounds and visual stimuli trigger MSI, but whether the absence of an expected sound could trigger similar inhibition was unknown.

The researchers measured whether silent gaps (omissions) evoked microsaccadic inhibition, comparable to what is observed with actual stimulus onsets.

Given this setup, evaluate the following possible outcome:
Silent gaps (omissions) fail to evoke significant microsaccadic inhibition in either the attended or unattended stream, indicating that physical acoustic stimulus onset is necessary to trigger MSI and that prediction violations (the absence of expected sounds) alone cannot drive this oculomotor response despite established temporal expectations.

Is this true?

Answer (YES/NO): NO